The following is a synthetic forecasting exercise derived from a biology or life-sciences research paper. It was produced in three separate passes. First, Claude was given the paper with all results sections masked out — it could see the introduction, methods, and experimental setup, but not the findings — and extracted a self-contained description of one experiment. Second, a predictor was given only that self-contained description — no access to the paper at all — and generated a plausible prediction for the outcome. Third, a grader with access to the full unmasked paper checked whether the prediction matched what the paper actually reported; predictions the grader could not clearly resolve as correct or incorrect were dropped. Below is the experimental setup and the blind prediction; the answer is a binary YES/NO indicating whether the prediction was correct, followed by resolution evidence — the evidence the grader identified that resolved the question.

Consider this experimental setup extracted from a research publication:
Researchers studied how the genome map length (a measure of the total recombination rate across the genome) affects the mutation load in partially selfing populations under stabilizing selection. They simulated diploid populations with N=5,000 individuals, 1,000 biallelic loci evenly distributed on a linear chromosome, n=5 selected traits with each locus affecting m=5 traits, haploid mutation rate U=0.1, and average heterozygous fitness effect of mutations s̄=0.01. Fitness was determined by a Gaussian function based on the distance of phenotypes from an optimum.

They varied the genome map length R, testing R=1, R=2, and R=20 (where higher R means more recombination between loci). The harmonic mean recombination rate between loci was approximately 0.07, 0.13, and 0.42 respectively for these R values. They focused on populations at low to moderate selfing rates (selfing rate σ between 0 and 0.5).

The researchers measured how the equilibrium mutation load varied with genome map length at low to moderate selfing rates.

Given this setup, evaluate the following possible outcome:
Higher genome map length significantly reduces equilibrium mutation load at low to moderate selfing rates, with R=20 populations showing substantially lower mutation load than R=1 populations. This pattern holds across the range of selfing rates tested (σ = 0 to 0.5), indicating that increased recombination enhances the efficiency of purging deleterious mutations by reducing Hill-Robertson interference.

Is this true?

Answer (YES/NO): NO